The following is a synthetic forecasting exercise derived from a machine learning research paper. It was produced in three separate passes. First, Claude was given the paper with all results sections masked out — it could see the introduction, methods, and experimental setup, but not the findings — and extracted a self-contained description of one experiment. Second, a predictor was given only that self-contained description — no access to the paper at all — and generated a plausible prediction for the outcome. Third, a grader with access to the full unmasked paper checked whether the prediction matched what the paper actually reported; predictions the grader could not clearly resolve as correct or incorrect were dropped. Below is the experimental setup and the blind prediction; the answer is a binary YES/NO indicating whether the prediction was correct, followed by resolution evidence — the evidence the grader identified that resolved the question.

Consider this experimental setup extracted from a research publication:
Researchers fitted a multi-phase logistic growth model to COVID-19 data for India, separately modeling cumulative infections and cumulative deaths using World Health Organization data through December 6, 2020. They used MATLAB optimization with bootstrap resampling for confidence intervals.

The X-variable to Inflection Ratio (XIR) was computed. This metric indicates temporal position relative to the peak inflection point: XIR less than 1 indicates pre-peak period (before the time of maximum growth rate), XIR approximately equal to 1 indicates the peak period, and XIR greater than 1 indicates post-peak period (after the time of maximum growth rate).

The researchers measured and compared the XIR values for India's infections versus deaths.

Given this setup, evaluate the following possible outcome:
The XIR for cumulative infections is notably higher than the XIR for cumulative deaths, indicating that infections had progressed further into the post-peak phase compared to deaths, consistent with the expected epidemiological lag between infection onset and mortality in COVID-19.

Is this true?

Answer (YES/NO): NO